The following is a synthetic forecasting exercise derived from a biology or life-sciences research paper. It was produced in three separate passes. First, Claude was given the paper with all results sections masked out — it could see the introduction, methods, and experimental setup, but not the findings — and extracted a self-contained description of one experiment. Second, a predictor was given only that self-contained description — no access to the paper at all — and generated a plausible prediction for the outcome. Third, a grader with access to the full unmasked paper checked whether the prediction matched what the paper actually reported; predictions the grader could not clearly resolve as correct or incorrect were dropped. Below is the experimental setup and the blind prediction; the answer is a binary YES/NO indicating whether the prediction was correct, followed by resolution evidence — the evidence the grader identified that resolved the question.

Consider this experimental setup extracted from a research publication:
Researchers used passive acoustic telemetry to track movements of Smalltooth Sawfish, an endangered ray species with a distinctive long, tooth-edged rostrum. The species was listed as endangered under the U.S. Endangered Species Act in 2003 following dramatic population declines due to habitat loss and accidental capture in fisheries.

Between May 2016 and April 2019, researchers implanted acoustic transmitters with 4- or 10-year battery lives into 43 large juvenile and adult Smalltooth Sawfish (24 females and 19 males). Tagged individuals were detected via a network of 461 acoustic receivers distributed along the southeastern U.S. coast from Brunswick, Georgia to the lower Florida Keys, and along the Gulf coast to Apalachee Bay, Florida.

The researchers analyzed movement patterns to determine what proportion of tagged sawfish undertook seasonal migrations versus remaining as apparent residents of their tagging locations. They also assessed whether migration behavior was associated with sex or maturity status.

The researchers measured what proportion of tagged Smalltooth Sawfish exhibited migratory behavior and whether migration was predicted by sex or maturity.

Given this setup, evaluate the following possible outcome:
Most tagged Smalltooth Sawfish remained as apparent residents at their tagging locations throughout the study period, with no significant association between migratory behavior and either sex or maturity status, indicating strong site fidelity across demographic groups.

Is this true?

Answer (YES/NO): NO